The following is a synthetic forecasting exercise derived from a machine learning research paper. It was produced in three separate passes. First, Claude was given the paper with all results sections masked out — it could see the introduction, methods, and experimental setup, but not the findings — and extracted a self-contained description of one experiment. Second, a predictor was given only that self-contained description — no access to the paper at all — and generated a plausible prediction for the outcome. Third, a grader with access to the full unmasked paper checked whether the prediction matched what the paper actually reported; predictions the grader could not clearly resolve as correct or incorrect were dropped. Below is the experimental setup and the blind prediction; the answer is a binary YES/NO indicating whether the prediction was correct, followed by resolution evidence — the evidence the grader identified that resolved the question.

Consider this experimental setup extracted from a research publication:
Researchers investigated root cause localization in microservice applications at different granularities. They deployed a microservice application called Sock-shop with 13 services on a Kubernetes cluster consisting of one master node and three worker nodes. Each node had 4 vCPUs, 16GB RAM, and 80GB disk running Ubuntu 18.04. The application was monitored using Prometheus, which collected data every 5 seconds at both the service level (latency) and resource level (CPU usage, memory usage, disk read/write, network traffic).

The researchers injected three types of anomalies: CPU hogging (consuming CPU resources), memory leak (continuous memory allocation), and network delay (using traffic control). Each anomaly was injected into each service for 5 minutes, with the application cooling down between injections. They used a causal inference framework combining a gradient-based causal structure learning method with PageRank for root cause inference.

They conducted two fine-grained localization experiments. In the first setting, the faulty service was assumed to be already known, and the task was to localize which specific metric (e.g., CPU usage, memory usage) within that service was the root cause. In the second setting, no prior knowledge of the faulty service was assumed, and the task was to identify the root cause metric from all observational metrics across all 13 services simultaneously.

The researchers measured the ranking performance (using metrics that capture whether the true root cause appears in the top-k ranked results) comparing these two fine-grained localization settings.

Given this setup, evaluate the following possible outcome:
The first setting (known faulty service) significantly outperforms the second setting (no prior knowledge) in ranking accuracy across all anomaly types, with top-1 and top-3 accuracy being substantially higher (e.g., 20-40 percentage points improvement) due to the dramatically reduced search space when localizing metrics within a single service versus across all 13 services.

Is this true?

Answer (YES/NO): YES